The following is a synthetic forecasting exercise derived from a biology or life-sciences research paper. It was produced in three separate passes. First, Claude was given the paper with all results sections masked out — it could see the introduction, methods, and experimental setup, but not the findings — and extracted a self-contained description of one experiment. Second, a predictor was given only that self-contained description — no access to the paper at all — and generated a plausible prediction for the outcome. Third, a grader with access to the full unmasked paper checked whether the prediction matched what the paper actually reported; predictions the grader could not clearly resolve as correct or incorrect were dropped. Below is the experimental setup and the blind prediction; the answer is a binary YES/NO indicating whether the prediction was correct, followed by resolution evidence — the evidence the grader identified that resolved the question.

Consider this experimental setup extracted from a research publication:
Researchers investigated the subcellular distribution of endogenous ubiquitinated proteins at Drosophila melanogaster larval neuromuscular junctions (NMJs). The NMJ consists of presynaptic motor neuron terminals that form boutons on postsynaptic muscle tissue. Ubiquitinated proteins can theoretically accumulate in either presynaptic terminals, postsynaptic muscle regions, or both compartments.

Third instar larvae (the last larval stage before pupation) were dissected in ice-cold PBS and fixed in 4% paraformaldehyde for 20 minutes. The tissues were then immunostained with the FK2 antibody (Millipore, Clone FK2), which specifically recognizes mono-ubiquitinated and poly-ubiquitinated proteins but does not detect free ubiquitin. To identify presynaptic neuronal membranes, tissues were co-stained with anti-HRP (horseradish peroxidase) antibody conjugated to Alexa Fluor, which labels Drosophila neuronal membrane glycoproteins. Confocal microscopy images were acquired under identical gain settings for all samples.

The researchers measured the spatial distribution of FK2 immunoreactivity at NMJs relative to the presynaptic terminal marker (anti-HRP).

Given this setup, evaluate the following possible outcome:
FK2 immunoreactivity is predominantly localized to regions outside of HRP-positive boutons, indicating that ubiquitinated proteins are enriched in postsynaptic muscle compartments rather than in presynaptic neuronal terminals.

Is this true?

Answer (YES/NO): YES